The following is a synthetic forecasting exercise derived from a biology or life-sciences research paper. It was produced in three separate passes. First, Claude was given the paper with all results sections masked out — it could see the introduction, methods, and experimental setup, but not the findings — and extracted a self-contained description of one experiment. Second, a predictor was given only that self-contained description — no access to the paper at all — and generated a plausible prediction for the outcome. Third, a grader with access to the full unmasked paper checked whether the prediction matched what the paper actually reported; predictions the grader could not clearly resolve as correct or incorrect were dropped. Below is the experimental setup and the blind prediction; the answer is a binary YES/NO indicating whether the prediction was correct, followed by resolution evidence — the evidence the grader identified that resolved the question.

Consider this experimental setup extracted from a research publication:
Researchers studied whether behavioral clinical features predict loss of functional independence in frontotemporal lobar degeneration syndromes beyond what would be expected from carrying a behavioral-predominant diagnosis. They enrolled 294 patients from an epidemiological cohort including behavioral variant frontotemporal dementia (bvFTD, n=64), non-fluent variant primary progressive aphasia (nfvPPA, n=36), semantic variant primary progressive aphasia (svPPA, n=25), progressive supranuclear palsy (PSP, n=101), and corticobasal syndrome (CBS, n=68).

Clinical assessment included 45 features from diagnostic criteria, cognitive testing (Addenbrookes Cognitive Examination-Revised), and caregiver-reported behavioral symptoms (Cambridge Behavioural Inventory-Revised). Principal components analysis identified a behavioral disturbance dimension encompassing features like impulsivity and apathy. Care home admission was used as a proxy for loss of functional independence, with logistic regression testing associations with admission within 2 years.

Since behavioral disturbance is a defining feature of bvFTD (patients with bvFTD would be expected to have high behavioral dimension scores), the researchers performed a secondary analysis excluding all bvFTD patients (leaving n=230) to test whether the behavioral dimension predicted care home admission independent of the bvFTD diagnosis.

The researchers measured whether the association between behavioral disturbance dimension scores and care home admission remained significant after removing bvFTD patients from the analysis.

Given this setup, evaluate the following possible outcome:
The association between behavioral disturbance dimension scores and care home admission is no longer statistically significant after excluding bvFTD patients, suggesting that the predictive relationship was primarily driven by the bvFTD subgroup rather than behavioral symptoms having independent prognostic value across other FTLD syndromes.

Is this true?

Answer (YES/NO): NO